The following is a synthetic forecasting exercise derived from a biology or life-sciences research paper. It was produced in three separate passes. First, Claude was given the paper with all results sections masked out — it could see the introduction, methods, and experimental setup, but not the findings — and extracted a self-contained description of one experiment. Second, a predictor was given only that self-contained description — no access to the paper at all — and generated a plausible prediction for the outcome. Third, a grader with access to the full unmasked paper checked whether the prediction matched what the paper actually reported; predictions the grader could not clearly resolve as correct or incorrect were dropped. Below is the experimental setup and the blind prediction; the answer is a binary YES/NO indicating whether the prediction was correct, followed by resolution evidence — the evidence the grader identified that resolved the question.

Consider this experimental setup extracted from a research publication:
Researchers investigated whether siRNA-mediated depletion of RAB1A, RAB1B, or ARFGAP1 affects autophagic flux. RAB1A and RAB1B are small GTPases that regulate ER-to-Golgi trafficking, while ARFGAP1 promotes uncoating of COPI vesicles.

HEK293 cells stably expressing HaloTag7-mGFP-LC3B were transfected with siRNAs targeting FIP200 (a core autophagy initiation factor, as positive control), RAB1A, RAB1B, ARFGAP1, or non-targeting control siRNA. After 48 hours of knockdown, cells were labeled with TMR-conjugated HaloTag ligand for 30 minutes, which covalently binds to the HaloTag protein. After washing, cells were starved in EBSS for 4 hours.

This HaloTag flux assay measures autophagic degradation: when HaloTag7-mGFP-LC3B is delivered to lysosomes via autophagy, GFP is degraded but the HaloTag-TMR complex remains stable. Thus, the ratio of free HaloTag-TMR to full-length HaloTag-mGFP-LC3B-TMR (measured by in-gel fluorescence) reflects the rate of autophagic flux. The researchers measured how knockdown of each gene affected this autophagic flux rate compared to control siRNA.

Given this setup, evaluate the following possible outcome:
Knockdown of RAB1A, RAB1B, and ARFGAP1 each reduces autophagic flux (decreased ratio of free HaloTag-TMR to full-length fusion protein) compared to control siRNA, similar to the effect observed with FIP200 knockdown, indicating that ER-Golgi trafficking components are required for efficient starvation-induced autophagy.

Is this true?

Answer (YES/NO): NO